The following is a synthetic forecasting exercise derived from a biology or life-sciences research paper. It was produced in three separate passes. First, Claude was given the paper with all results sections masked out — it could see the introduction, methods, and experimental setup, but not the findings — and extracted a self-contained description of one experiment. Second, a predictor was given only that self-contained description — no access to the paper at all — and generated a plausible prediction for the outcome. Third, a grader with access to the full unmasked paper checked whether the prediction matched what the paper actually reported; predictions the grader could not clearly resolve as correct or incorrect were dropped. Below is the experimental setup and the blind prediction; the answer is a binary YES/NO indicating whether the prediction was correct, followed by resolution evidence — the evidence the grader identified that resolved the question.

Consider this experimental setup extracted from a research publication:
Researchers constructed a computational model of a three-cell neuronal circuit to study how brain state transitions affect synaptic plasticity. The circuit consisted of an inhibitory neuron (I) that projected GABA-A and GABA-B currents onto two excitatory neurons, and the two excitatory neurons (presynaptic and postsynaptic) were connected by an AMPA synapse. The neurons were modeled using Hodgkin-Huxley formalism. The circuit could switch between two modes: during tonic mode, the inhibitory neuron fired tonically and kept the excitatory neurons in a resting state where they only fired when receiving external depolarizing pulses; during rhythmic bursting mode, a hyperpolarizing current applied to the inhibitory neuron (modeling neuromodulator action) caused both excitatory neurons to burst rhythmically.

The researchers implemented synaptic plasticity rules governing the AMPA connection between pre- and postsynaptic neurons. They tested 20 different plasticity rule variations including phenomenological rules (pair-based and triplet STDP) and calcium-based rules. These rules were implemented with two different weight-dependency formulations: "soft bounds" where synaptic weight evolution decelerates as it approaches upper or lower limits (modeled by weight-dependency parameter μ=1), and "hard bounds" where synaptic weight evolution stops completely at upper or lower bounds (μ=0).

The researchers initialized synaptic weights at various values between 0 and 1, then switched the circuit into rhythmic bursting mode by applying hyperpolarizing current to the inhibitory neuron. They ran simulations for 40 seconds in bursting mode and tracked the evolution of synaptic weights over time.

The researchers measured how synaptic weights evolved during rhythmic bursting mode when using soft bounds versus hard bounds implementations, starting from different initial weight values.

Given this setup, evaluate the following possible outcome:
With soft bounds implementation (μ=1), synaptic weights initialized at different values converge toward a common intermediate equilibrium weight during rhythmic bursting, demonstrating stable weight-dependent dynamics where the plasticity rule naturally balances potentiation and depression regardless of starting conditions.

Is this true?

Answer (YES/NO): YES